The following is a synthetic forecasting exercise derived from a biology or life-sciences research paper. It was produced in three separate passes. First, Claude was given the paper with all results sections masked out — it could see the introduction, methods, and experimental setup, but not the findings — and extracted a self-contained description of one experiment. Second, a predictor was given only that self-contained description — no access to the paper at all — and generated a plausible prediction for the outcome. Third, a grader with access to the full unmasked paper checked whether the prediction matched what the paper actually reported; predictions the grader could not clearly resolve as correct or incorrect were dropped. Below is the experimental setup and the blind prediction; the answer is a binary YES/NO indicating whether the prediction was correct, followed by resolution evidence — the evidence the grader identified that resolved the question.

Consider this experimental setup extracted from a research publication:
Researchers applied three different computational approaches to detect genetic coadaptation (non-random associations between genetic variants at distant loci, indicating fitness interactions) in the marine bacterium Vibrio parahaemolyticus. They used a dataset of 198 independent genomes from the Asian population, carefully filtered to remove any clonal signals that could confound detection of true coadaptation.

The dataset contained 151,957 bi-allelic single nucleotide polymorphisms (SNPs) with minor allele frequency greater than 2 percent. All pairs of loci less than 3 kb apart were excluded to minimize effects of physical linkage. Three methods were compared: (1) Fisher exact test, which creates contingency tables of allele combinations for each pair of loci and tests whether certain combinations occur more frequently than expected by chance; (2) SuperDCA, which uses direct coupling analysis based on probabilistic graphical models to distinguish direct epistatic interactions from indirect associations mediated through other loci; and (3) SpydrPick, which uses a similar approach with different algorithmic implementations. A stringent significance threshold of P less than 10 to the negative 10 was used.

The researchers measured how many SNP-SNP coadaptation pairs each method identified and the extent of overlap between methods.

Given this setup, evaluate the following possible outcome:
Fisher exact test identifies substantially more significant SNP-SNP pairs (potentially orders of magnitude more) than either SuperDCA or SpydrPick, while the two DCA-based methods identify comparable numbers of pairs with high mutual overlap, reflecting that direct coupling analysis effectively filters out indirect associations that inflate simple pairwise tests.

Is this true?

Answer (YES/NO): NO